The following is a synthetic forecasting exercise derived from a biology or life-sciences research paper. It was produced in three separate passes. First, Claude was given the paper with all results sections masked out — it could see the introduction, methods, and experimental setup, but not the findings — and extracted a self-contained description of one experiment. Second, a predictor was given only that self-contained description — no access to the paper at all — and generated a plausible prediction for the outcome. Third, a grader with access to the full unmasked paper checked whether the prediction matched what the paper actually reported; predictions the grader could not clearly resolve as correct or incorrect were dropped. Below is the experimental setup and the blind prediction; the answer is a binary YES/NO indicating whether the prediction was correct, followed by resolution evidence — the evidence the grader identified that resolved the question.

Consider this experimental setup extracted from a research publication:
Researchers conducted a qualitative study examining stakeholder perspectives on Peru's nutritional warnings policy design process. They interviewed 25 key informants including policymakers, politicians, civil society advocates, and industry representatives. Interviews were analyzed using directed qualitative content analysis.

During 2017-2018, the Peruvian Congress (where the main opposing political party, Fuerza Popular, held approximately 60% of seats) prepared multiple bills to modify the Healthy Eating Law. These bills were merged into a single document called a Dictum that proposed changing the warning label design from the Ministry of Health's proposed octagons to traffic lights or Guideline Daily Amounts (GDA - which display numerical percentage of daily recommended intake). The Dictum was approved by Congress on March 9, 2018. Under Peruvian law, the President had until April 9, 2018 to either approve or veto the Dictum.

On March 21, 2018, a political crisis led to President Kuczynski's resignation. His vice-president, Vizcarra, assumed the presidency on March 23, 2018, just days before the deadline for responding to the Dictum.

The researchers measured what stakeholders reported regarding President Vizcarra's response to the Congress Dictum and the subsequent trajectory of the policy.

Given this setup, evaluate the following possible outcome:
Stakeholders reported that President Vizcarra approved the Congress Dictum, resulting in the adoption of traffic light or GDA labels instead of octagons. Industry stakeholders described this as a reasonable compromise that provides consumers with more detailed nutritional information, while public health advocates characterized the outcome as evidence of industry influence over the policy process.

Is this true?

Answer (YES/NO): NO